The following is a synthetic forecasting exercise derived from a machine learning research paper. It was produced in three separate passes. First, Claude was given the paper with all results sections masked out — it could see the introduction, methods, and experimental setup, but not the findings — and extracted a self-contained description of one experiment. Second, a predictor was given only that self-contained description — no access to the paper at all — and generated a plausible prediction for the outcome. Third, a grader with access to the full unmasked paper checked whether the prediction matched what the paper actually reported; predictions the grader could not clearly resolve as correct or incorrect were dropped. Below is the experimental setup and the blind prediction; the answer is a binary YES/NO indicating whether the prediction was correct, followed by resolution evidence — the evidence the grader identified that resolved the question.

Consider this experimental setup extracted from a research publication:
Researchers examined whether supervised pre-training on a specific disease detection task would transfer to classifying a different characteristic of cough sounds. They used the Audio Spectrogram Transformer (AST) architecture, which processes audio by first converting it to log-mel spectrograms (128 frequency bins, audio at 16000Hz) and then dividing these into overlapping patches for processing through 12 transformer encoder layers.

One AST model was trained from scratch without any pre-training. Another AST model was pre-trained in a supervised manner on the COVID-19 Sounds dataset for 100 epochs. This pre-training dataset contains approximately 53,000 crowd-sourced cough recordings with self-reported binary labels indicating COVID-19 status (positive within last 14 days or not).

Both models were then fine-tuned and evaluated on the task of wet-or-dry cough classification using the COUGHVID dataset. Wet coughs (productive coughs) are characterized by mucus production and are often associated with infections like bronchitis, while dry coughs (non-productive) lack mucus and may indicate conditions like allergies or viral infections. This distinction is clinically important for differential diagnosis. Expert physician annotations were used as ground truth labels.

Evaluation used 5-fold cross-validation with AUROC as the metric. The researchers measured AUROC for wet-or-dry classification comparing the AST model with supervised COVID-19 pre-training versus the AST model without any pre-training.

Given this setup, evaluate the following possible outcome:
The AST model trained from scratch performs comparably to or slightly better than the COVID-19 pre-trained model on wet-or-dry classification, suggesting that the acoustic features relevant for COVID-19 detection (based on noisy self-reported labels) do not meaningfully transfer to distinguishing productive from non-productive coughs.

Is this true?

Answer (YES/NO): YES